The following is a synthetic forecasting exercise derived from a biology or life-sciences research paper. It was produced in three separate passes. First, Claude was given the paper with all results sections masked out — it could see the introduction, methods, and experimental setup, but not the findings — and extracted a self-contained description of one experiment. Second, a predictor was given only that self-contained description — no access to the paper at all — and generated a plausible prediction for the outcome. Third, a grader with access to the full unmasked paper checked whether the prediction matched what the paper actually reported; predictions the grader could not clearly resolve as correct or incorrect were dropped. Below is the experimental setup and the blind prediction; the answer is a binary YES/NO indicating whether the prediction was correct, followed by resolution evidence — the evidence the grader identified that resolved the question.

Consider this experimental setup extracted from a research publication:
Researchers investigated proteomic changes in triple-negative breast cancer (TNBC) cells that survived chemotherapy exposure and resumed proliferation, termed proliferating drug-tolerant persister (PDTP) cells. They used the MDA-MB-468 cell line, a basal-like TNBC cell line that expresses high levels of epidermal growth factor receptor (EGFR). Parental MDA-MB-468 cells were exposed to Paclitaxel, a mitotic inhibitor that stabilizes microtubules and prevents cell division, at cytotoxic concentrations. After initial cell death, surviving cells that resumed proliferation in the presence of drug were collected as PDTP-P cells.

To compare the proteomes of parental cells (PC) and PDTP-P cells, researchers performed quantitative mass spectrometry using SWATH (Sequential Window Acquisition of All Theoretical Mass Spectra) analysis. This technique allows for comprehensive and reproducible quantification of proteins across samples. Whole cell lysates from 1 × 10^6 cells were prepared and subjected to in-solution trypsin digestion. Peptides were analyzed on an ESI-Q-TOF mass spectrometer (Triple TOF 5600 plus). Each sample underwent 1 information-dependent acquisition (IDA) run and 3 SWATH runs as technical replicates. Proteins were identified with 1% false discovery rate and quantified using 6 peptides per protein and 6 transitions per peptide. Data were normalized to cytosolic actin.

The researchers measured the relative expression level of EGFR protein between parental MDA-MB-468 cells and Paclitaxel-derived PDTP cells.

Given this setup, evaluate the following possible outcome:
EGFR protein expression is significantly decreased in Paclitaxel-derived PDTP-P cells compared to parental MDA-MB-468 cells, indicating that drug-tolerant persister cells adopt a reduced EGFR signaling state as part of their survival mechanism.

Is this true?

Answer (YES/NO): YES